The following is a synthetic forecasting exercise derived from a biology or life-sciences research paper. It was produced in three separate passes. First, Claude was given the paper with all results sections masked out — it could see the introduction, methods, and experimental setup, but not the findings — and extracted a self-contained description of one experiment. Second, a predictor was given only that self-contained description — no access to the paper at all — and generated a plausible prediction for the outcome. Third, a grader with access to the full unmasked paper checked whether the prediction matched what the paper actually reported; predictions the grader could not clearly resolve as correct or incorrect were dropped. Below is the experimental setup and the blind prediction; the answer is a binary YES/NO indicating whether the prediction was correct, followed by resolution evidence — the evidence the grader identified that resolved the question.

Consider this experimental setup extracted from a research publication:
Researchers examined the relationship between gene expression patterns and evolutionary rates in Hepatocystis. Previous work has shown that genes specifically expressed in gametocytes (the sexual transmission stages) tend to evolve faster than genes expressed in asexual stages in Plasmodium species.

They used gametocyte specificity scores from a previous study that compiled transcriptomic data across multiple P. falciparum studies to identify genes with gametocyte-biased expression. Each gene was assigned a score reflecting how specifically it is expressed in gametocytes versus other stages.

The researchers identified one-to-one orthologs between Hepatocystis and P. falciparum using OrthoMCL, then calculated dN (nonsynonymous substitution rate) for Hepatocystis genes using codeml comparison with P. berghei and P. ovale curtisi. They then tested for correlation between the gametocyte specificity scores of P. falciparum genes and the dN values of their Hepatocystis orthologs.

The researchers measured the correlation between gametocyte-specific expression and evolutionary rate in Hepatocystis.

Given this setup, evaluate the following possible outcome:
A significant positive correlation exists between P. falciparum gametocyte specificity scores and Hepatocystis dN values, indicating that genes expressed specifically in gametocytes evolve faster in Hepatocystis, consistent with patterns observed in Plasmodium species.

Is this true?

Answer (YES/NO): NO